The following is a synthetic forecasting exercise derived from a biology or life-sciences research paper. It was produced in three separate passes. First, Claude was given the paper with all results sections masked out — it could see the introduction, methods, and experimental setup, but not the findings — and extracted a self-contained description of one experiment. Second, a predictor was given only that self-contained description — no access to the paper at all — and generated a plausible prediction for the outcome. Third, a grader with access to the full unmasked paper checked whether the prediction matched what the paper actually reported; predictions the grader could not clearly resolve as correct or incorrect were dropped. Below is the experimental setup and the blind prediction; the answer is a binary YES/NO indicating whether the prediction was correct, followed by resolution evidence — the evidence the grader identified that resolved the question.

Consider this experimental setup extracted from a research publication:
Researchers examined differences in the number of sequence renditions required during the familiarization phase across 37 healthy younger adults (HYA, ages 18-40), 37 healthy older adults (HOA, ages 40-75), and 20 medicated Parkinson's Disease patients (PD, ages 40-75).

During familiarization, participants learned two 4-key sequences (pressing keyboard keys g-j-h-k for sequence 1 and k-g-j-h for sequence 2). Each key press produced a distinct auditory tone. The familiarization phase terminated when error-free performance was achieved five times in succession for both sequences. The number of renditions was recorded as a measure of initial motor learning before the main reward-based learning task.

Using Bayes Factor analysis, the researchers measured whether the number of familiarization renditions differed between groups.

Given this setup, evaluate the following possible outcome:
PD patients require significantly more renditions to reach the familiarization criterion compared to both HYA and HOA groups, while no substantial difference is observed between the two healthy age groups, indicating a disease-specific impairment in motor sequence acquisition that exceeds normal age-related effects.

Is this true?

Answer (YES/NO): NO